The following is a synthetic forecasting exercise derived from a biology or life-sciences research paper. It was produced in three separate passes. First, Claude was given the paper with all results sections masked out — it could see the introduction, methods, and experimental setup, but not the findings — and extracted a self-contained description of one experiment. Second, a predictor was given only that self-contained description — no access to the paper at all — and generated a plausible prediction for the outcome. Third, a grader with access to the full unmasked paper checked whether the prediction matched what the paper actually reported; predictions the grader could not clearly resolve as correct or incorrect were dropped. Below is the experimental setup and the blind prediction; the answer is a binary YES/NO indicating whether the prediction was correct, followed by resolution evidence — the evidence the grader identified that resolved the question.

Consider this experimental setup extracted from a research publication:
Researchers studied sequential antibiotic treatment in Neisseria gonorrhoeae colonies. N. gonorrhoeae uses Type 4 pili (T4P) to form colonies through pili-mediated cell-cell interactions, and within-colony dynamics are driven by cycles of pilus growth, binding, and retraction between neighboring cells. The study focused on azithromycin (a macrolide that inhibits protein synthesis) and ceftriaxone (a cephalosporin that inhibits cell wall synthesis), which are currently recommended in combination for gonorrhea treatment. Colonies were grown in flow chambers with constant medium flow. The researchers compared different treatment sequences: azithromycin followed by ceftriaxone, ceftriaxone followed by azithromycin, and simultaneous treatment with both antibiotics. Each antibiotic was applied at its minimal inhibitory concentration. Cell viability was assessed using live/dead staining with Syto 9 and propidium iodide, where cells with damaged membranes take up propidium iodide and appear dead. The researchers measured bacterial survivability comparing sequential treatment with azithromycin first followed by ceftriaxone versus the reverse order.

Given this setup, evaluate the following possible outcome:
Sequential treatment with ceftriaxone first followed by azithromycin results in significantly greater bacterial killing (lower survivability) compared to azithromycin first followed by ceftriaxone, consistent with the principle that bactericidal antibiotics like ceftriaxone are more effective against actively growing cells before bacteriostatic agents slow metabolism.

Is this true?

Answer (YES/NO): YES